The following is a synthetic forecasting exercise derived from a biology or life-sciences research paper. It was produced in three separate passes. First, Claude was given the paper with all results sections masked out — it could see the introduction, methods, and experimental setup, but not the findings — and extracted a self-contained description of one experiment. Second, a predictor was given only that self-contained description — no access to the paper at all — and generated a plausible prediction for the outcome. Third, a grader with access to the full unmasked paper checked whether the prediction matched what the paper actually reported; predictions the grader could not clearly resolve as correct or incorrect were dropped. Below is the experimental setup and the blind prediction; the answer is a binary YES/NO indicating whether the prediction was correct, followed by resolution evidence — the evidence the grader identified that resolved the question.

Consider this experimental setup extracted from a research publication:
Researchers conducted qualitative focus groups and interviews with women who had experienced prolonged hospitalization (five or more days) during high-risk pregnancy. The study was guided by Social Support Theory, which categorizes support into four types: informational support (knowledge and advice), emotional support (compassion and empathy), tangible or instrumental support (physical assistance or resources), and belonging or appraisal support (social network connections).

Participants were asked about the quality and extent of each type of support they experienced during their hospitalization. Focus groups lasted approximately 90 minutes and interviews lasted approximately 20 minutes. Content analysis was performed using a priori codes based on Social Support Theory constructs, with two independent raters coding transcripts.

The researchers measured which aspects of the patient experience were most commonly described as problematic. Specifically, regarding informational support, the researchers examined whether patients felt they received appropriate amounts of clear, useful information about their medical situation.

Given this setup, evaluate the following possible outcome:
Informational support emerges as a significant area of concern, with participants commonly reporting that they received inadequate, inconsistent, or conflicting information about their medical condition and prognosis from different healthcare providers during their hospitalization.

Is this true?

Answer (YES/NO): NO